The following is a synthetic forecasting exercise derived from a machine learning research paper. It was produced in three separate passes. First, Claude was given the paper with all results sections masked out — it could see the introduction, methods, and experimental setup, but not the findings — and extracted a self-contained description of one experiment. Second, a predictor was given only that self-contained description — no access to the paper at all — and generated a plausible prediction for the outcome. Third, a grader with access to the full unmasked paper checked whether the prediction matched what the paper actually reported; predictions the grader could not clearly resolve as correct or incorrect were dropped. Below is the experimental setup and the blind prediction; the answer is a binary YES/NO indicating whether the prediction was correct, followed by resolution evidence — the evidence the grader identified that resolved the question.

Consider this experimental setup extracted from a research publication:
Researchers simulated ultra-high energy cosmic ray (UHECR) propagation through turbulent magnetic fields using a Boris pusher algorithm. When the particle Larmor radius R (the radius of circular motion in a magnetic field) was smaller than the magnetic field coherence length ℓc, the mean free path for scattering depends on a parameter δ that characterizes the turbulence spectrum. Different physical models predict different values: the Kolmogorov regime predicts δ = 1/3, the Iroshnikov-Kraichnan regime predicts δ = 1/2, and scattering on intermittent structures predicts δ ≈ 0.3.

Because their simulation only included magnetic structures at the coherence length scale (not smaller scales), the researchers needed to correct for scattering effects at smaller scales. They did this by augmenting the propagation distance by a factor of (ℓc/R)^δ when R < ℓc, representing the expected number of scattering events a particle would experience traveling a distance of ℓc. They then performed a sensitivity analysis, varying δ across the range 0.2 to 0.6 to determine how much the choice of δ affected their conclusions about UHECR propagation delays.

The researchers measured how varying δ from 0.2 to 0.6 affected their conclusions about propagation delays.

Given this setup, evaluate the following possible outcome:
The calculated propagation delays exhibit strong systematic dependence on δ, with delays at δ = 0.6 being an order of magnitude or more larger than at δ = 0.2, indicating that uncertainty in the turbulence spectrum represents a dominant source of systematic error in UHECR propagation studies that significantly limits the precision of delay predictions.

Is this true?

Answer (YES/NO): NO